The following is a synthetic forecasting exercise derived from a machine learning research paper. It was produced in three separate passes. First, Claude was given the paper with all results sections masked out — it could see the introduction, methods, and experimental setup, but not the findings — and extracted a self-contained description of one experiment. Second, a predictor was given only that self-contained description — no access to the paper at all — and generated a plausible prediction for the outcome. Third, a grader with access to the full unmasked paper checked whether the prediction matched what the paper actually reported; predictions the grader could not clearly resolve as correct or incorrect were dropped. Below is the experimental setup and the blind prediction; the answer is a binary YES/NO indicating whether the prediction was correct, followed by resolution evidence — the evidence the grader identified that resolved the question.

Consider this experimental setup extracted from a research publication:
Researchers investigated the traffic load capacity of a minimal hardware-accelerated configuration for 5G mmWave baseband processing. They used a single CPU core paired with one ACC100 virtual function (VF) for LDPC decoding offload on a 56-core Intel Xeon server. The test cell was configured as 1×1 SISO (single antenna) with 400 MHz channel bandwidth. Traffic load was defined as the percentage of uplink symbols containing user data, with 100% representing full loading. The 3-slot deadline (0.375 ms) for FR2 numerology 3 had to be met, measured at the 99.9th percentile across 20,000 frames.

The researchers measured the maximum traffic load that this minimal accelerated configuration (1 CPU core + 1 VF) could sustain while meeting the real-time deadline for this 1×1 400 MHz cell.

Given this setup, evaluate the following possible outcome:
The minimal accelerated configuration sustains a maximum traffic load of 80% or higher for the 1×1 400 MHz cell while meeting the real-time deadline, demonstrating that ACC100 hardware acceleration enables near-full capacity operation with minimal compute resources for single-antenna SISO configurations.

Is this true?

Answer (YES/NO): NO